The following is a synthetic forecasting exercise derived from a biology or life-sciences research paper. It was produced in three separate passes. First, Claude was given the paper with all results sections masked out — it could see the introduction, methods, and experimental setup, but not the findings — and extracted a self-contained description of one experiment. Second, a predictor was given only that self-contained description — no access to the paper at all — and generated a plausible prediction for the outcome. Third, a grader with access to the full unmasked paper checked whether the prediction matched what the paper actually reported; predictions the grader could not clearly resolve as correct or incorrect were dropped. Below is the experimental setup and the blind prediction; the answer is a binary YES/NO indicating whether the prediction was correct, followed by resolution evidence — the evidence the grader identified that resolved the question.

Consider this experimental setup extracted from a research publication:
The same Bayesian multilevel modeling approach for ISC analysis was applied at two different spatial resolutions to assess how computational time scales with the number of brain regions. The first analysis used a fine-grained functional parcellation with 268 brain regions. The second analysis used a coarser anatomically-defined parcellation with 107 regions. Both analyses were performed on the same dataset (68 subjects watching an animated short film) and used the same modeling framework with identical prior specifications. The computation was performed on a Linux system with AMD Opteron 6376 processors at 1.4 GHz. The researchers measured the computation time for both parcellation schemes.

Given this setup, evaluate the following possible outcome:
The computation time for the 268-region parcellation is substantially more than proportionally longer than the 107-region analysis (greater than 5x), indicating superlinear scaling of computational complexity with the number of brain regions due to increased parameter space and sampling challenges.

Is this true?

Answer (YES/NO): NO